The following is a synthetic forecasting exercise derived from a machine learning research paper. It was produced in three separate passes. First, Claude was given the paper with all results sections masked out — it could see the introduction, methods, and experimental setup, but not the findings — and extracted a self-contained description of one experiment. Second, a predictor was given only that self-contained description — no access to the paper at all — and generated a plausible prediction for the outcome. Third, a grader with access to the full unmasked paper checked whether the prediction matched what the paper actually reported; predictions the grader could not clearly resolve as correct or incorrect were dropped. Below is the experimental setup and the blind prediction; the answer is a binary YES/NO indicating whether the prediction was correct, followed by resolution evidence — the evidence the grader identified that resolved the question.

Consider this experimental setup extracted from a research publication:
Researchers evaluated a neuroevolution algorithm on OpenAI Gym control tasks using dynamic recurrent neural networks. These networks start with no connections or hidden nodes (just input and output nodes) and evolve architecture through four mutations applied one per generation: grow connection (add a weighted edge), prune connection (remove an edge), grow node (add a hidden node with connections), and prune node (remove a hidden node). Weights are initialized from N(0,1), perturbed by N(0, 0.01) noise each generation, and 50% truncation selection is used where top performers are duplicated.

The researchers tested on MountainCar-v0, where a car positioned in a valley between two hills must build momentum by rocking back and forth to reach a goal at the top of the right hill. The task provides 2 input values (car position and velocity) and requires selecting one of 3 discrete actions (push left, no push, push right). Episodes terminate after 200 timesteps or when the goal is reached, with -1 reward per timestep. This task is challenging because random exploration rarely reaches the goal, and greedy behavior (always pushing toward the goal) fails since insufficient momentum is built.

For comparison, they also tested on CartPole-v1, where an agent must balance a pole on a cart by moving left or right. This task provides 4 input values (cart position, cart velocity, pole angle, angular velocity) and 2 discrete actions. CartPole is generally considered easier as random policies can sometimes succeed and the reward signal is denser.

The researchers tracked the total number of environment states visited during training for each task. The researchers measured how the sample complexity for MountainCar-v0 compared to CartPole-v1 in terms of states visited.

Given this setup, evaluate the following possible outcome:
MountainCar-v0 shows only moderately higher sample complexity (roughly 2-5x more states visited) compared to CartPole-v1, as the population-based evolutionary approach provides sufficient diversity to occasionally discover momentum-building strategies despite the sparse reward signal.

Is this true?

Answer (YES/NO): NO